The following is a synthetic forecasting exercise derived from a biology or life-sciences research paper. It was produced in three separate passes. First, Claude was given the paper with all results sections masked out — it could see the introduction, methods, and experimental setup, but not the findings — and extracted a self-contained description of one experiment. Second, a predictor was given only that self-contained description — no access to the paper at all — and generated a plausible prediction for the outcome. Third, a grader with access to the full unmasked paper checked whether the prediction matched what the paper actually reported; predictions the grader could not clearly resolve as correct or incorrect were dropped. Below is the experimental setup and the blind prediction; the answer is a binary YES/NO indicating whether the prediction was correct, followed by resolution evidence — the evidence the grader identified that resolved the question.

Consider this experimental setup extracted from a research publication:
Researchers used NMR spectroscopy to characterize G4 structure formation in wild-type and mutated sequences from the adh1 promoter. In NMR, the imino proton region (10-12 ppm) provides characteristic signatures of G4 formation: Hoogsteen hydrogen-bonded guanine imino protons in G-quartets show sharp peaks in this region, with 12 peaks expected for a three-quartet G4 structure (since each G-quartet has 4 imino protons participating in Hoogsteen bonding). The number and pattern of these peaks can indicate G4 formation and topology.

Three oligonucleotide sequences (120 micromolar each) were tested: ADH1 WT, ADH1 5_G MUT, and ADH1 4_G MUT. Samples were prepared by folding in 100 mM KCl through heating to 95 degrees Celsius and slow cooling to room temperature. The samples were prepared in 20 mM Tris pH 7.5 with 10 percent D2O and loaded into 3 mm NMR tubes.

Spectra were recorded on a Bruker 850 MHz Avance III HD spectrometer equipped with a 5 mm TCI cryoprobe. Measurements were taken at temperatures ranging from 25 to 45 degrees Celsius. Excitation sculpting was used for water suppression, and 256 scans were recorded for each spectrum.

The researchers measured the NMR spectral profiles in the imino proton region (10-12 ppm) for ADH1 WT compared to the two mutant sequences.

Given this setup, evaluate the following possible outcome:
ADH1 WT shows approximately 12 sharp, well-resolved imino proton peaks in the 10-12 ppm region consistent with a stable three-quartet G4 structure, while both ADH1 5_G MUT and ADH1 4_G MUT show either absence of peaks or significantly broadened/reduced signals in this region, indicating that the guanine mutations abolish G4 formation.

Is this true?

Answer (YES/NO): NO